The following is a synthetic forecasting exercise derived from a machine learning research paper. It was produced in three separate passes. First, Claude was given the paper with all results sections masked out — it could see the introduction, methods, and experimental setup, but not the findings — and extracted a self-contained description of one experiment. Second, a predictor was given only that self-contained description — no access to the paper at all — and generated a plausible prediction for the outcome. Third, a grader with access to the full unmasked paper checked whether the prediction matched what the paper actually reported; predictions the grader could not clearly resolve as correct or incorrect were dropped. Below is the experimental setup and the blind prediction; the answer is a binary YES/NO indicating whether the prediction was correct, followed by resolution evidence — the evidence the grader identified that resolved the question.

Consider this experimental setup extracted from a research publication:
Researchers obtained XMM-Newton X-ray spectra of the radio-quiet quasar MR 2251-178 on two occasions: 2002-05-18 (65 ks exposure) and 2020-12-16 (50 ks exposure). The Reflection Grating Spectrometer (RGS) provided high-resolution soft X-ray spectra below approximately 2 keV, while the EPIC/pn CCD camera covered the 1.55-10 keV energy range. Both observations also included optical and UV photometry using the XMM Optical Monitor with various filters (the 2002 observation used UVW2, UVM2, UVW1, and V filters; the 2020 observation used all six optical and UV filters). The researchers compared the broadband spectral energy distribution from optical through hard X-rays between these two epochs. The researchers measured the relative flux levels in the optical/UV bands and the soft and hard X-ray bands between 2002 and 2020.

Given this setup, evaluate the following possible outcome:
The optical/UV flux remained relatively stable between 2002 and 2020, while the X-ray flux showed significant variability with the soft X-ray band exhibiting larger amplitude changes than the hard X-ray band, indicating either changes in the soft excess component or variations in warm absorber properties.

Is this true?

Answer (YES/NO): NO